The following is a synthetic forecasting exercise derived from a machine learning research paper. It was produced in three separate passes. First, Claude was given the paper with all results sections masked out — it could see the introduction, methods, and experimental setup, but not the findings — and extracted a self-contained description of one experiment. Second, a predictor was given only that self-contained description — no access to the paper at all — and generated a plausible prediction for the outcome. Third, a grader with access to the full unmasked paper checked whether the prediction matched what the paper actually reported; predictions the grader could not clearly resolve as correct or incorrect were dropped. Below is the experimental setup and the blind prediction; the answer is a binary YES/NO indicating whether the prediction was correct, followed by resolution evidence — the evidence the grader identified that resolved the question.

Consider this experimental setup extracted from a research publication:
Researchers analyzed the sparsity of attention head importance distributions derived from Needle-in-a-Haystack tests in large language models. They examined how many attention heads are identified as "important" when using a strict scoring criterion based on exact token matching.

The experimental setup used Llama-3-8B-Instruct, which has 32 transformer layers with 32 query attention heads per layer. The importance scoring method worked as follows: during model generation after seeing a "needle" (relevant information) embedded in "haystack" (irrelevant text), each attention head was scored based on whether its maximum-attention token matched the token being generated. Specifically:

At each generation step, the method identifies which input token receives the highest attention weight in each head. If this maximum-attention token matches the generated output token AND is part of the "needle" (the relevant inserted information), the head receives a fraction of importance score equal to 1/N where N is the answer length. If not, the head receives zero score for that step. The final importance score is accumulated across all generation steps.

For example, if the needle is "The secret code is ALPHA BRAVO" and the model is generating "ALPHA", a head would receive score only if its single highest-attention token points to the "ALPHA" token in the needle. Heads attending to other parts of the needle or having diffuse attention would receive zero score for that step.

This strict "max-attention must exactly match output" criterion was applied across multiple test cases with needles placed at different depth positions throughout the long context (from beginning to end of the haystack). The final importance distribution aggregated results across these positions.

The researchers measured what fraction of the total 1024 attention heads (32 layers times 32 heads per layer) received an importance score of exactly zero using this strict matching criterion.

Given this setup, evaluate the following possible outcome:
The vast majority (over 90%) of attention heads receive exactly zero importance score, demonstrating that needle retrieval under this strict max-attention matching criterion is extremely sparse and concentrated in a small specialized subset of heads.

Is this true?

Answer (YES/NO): NO